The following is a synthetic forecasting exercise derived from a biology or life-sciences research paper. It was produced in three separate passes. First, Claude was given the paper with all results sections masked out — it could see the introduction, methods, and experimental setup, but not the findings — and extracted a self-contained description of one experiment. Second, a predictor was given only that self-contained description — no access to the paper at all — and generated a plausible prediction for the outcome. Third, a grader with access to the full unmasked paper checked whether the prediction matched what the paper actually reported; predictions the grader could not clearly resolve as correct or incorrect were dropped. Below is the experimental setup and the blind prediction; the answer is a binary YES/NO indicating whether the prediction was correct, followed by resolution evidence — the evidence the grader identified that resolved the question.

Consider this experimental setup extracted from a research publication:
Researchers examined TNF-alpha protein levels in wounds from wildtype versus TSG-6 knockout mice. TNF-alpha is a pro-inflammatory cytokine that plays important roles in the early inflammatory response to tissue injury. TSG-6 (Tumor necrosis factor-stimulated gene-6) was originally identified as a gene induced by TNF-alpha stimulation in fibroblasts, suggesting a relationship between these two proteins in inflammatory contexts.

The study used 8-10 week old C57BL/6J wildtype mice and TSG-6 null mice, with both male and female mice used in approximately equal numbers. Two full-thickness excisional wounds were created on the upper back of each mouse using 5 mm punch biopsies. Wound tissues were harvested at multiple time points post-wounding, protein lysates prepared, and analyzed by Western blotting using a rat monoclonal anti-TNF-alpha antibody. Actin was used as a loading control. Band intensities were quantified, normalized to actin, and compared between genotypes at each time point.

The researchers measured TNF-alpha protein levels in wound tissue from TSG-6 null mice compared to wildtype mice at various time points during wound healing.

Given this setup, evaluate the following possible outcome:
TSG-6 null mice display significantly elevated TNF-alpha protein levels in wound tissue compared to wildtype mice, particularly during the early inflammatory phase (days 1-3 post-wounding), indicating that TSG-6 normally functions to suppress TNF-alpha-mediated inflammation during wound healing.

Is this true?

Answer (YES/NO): NO